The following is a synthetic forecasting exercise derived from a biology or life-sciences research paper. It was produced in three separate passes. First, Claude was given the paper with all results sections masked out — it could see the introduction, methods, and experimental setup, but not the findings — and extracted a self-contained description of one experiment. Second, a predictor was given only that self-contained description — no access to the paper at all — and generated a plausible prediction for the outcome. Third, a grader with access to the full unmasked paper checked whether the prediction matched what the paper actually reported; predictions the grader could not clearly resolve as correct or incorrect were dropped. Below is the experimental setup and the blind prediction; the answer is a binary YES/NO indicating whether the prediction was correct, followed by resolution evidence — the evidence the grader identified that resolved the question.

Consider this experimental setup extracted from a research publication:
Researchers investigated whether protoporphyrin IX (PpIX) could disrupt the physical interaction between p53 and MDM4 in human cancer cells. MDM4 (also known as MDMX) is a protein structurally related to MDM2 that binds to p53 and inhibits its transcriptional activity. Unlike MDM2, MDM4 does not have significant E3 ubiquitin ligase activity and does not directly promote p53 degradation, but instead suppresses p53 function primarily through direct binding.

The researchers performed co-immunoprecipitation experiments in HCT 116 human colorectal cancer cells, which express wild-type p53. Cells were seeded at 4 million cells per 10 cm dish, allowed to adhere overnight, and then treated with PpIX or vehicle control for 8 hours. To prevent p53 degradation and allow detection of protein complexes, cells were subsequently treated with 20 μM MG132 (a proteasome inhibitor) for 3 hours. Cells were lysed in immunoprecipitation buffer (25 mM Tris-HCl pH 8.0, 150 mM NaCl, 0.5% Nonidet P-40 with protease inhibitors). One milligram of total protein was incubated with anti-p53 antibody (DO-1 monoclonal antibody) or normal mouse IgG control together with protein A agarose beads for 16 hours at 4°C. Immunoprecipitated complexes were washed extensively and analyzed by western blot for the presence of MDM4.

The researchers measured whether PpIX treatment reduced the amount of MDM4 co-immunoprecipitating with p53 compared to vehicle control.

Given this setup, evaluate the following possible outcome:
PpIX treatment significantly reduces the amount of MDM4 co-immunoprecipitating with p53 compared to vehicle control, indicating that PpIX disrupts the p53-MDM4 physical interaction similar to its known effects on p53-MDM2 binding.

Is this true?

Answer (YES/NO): YES